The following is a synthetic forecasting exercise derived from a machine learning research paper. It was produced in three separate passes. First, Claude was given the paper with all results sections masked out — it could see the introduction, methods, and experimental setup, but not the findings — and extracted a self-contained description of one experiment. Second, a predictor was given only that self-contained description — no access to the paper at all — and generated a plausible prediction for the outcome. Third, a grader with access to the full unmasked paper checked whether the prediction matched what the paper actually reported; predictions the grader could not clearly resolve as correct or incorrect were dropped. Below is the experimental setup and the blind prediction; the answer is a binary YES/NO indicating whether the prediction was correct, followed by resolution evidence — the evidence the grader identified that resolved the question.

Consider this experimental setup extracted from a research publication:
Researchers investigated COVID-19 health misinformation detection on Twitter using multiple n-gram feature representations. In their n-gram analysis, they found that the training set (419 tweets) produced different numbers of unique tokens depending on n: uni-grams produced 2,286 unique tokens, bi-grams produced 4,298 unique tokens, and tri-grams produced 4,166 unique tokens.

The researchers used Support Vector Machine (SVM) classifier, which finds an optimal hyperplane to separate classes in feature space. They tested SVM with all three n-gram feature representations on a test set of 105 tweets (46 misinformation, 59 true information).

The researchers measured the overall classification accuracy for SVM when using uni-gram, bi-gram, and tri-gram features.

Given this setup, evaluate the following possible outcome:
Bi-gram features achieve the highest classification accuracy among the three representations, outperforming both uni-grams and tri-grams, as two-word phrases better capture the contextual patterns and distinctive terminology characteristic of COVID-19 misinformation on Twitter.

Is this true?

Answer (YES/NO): YES